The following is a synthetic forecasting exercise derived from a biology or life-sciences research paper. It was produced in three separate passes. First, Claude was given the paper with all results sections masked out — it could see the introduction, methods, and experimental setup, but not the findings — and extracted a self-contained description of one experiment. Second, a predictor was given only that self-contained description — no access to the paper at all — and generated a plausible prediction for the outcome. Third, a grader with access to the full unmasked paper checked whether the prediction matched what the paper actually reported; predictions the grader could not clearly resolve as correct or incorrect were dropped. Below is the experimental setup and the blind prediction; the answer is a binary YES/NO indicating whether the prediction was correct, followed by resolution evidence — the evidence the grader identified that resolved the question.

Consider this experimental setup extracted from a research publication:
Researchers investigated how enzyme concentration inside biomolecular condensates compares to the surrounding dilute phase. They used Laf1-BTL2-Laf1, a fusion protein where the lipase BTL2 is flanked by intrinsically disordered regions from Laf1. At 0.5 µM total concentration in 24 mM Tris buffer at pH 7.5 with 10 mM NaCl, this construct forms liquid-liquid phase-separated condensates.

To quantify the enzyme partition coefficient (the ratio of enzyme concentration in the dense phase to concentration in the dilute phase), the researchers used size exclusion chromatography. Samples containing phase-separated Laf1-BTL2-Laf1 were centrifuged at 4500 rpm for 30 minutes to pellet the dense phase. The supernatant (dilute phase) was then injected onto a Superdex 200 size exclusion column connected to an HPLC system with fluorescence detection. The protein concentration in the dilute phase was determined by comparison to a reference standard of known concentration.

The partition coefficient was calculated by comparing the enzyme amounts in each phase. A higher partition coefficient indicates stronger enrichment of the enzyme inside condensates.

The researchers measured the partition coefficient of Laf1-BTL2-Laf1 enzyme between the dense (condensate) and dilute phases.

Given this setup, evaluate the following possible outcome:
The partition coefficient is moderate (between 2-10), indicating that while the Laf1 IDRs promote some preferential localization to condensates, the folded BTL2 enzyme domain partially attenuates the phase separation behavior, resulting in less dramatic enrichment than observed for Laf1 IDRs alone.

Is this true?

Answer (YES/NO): NO